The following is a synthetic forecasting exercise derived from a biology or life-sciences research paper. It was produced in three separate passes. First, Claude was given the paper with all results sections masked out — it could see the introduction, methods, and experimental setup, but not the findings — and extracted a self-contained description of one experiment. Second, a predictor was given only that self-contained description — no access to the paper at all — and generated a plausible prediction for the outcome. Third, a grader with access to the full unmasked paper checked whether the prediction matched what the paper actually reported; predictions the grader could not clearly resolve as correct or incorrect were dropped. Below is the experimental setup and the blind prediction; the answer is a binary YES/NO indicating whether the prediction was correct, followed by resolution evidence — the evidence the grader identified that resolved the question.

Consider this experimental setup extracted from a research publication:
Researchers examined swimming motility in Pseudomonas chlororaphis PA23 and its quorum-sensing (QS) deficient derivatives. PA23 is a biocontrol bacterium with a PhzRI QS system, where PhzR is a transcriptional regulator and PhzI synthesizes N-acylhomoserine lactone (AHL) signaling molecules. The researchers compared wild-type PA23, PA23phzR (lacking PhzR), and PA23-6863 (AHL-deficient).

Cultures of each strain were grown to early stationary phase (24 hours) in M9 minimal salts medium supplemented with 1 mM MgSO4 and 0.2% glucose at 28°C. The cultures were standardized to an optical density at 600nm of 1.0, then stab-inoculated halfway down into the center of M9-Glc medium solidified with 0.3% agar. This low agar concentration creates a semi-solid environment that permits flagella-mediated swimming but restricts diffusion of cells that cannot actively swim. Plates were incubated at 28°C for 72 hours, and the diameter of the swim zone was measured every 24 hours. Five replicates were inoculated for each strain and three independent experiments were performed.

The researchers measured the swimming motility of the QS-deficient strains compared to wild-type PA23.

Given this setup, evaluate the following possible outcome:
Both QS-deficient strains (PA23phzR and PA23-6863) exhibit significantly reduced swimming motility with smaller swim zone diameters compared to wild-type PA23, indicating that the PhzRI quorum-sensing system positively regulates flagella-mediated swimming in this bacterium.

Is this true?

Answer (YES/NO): NO